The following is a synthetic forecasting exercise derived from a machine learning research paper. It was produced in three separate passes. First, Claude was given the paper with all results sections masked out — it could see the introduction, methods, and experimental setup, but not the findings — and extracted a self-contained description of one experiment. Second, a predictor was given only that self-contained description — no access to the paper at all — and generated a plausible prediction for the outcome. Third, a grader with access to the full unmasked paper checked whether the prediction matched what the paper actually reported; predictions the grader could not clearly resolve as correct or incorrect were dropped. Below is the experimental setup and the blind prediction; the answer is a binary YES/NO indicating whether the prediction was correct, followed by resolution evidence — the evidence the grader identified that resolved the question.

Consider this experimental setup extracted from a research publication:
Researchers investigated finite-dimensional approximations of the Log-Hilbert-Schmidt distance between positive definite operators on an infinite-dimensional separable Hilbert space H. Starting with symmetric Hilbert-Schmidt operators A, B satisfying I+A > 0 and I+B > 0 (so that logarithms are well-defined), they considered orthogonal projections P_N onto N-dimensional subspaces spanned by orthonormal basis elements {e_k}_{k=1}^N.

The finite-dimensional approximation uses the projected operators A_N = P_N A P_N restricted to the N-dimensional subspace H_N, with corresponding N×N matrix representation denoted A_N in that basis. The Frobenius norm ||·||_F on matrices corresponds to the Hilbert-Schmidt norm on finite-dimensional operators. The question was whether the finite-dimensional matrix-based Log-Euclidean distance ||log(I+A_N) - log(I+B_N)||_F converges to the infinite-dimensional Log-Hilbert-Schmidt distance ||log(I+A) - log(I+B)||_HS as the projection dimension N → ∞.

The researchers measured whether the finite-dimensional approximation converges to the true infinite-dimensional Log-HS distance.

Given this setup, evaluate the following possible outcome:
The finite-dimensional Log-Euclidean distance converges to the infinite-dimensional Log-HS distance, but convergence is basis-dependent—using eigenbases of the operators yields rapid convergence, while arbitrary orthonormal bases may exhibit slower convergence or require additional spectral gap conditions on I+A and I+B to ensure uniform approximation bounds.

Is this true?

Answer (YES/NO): NO